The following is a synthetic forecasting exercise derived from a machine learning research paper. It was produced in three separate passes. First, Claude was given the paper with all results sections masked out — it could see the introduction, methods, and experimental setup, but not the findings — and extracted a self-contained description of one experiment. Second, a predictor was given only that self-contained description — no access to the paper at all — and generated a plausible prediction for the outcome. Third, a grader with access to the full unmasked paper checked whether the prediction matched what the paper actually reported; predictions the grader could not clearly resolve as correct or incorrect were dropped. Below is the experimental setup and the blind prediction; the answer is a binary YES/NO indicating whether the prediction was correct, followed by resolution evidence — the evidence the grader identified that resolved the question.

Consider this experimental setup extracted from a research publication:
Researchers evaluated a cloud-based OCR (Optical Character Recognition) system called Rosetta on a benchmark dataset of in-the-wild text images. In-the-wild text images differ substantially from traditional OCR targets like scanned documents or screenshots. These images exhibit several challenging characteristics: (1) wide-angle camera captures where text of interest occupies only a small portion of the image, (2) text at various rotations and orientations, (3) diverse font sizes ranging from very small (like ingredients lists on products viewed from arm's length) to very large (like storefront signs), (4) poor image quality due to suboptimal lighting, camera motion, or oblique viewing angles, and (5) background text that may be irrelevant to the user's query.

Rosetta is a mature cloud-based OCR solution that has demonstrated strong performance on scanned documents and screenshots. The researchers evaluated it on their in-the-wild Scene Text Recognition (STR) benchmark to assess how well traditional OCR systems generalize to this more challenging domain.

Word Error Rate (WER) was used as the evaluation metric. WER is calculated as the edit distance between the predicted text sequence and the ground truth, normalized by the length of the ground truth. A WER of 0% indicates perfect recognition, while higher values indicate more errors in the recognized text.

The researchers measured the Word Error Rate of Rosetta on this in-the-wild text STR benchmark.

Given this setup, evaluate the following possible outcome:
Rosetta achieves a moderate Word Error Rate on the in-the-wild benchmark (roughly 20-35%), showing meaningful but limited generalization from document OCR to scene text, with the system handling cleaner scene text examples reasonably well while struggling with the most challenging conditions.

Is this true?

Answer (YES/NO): NO